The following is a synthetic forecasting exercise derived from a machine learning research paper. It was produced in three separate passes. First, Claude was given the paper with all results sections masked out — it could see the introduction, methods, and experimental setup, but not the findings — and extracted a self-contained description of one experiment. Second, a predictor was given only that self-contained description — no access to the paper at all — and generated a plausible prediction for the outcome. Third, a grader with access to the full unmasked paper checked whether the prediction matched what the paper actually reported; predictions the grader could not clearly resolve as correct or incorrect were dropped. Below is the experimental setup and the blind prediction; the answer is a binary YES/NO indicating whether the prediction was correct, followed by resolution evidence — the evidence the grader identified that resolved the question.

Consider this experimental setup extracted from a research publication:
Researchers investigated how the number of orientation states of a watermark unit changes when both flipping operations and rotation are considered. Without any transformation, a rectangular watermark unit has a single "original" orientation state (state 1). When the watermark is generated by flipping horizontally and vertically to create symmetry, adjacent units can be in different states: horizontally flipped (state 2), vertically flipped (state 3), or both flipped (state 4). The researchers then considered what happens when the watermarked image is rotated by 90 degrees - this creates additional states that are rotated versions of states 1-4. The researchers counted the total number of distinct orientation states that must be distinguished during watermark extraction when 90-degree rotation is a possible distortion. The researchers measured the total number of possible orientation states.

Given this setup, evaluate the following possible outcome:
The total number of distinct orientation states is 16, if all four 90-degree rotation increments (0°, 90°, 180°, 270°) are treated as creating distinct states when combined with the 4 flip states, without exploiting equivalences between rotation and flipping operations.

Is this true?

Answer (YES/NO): NO